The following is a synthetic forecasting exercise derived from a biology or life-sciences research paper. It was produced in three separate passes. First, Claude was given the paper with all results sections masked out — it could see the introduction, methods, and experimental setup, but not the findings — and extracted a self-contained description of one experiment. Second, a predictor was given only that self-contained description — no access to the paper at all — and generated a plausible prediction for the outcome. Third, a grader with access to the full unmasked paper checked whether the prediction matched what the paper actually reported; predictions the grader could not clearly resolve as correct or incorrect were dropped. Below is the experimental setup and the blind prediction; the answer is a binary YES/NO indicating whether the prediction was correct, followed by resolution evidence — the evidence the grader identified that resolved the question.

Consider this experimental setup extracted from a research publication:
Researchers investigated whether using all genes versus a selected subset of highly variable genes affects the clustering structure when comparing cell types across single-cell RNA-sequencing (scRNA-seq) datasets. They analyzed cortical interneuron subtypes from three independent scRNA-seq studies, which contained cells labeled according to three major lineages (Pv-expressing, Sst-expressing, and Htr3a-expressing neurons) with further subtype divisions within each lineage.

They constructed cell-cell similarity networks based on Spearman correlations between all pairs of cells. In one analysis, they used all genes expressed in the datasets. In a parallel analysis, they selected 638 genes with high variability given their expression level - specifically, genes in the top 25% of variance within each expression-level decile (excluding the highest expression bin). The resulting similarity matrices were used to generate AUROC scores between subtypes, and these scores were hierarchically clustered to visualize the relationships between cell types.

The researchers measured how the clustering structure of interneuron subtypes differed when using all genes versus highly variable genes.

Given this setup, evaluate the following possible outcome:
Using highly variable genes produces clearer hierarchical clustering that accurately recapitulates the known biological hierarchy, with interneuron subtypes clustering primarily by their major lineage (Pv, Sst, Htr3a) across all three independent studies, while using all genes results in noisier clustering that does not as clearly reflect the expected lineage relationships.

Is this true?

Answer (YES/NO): YES